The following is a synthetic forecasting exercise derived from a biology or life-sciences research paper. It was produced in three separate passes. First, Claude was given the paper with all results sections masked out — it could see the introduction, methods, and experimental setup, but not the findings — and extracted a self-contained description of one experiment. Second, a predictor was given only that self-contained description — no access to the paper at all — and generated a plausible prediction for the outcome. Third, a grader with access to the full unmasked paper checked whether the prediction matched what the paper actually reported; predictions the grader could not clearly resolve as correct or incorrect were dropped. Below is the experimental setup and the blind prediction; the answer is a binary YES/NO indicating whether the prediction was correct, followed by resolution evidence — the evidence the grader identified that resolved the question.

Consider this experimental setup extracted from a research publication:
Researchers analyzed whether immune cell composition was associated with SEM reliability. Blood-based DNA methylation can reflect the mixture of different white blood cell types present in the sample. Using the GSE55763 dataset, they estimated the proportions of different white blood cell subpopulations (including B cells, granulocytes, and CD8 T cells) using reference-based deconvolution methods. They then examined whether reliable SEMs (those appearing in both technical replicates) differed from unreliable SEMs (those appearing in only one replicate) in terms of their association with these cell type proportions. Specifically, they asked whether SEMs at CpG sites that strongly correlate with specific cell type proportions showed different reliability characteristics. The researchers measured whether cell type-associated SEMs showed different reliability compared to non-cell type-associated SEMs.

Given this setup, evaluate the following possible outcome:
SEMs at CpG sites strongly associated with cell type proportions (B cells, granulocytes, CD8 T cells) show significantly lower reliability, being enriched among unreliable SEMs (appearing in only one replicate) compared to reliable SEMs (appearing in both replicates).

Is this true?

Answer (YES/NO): NO